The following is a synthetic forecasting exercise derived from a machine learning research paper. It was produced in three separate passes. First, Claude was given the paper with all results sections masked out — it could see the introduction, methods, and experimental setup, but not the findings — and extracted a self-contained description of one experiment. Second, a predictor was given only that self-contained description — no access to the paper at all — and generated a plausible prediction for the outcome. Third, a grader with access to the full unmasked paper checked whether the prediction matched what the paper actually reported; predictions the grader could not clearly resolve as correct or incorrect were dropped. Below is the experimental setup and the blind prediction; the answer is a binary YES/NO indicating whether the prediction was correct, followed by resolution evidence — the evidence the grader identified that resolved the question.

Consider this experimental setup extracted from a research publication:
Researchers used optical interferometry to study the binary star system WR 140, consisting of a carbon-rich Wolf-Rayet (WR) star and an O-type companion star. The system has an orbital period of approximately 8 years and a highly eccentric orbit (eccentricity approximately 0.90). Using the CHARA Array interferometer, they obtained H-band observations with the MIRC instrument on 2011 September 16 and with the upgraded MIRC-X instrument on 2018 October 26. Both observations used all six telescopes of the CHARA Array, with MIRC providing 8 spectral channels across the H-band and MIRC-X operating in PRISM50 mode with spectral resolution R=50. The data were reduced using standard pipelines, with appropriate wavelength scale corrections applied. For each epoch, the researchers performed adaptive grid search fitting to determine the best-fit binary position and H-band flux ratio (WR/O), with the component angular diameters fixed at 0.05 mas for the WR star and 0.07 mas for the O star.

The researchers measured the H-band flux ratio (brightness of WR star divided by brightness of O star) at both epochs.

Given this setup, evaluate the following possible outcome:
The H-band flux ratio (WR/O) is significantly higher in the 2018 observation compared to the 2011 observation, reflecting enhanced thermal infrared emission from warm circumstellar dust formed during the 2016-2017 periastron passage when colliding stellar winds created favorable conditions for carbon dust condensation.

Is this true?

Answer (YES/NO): NO